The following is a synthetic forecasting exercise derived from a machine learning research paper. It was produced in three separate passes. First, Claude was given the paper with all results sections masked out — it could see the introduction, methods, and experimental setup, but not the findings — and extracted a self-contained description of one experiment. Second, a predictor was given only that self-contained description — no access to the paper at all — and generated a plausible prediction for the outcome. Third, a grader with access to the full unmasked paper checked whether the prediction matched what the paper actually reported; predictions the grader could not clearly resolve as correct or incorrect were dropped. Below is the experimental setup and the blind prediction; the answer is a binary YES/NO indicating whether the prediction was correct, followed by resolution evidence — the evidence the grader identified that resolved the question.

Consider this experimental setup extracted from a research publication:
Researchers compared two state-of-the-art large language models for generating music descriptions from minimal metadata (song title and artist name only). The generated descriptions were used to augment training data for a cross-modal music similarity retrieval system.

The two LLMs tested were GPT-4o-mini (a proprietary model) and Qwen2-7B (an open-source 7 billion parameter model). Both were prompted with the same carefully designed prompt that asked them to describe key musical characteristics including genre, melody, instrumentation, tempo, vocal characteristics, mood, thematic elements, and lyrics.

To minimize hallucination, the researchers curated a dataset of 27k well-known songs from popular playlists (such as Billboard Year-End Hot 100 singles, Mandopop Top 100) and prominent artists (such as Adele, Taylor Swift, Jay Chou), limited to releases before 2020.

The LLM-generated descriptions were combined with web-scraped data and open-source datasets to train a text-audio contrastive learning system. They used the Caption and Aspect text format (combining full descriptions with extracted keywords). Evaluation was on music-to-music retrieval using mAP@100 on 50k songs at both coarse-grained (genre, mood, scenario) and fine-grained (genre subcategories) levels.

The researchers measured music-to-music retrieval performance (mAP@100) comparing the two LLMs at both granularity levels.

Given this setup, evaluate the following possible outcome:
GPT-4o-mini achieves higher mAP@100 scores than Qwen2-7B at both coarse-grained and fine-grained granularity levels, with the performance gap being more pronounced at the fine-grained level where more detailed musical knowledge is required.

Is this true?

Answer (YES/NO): YES